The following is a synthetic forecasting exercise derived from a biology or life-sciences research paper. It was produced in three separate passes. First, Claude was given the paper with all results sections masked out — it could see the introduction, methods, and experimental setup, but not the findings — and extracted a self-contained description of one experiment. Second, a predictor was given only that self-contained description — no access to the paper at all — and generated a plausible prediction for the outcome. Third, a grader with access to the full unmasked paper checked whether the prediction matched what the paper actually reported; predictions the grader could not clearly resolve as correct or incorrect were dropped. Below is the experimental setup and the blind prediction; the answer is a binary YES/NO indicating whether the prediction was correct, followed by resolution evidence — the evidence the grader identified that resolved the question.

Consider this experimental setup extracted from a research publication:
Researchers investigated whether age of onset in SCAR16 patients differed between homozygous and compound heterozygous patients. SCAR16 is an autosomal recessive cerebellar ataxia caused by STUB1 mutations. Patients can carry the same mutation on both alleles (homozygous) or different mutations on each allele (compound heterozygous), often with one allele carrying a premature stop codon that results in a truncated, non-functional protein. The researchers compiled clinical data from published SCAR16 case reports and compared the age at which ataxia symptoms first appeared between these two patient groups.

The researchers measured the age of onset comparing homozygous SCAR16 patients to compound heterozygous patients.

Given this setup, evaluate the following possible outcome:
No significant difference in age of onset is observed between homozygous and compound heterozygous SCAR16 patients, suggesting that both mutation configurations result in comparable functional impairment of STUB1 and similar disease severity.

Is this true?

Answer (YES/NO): NO